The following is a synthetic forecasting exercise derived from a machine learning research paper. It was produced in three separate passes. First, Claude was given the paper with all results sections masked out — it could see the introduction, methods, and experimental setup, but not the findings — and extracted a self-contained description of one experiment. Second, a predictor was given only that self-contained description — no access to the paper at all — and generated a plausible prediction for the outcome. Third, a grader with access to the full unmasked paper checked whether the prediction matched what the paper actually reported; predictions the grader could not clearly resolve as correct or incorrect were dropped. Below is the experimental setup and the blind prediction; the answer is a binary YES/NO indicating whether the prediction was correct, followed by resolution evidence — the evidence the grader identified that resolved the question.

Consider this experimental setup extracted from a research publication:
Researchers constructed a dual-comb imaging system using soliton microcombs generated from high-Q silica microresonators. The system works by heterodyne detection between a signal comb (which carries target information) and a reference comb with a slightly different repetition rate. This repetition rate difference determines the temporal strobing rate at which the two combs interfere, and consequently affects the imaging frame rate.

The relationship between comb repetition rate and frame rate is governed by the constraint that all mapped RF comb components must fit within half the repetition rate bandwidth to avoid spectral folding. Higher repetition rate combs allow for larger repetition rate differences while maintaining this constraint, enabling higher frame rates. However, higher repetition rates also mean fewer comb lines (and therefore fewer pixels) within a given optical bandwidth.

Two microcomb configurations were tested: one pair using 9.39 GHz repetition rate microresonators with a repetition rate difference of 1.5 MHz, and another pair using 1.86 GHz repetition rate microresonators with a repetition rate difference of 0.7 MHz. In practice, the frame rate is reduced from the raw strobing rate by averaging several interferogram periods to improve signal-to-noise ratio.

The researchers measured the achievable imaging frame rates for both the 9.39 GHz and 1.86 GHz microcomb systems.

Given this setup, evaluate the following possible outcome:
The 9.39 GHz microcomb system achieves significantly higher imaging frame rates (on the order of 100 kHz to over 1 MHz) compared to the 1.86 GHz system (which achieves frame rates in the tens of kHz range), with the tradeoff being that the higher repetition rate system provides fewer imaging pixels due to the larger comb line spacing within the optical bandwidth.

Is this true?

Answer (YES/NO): NO